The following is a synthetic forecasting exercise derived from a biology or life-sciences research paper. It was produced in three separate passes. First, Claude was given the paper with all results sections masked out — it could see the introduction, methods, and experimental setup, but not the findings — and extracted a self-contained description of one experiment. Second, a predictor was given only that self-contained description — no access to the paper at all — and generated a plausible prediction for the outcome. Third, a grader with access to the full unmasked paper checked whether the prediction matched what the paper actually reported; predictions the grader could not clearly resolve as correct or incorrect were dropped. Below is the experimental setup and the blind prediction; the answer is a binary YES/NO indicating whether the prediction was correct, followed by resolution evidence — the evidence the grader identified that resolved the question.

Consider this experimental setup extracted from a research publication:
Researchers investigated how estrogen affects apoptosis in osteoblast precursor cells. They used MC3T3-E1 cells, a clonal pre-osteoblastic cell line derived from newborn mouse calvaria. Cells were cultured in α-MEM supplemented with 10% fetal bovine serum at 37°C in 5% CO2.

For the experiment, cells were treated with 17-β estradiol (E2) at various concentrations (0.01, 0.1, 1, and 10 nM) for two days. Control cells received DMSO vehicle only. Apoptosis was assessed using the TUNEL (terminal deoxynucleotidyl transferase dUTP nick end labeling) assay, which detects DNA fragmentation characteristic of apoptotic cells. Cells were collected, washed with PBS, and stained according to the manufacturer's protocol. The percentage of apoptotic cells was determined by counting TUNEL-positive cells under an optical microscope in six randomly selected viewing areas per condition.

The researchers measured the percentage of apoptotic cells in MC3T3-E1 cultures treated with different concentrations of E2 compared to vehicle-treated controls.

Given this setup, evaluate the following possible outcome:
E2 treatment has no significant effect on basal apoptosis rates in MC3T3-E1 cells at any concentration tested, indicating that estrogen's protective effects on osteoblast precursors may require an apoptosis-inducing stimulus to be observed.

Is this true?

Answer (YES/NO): NO